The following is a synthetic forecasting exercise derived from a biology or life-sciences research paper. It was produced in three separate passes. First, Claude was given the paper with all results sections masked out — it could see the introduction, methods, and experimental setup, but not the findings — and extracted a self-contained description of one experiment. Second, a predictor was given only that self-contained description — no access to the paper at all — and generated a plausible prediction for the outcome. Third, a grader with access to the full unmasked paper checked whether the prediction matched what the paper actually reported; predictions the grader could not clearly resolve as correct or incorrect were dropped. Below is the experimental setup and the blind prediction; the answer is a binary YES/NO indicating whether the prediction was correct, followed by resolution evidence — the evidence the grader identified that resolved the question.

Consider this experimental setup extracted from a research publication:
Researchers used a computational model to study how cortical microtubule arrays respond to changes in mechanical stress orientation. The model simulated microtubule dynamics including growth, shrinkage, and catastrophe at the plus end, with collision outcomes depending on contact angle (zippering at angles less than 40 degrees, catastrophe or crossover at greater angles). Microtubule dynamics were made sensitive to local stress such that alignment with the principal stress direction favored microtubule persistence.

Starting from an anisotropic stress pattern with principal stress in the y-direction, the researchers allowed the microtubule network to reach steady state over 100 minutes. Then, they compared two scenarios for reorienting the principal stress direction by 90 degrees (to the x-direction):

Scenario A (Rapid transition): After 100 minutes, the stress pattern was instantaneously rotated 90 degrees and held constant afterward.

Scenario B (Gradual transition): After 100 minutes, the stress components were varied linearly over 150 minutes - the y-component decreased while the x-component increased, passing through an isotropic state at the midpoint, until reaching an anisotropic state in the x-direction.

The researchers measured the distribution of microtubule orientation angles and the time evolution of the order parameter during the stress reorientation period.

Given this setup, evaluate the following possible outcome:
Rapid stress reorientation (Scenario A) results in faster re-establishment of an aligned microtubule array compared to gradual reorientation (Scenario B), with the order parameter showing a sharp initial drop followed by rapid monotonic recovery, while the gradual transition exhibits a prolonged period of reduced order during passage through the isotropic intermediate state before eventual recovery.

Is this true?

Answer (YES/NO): YES